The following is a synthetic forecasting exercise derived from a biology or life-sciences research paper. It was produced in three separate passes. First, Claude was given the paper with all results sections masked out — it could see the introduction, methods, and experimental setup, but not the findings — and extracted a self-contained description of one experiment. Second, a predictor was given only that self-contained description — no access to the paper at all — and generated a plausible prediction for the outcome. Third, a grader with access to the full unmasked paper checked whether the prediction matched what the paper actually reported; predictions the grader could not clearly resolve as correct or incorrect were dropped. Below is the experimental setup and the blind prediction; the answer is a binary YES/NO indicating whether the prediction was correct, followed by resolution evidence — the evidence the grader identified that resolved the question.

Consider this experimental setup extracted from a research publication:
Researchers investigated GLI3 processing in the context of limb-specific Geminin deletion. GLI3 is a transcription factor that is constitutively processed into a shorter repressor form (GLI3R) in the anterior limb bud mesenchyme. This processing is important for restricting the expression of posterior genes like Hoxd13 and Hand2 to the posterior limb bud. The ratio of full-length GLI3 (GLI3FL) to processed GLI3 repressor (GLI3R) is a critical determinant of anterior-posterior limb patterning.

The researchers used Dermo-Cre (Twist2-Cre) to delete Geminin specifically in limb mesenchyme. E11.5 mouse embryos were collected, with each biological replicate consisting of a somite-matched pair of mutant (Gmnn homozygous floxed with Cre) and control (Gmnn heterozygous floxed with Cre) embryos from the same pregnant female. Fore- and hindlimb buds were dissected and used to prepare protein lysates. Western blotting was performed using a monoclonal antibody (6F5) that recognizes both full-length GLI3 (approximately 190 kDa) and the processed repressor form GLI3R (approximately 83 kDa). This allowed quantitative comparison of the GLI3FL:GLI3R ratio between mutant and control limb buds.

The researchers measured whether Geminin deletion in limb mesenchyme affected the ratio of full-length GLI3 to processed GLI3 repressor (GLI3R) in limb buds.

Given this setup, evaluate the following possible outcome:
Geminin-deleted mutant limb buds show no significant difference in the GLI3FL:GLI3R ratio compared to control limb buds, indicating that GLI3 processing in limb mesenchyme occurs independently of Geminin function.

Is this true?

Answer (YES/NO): NO